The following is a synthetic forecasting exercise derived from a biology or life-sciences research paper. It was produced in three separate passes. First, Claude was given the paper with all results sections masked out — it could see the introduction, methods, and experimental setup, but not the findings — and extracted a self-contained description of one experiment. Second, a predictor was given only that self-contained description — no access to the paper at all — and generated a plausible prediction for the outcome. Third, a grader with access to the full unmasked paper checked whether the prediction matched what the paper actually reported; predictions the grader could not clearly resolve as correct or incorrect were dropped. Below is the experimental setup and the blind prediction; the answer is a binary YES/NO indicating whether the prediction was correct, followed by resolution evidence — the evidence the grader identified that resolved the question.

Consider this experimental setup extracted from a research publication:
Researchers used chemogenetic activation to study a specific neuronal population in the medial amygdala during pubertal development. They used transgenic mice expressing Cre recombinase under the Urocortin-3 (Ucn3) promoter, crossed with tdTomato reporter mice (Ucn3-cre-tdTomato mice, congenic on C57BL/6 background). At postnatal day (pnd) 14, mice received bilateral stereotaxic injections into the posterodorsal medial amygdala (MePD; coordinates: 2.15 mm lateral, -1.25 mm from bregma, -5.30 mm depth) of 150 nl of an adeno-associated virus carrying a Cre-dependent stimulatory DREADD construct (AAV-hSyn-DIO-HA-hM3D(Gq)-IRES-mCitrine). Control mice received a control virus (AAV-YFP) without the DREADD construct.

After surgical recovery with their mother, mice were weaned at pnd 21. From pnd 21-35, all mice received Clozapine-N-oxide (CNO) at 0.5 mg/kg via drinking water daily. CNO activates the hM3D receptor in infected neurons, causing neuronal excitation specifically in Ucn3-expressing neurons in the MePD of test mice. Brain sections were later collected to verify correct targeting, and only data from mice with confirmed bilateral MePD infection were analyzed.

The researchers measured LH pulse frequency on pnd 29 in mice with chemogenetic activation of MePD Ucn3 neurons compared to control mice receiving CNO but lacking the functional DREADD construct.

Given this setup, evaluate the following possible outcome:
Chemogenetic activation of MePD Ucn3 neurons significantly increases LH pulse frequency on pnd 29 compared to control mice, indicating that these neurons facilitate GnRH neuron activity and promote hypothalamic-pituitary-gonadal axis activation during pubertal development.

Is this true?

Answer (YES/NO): NO